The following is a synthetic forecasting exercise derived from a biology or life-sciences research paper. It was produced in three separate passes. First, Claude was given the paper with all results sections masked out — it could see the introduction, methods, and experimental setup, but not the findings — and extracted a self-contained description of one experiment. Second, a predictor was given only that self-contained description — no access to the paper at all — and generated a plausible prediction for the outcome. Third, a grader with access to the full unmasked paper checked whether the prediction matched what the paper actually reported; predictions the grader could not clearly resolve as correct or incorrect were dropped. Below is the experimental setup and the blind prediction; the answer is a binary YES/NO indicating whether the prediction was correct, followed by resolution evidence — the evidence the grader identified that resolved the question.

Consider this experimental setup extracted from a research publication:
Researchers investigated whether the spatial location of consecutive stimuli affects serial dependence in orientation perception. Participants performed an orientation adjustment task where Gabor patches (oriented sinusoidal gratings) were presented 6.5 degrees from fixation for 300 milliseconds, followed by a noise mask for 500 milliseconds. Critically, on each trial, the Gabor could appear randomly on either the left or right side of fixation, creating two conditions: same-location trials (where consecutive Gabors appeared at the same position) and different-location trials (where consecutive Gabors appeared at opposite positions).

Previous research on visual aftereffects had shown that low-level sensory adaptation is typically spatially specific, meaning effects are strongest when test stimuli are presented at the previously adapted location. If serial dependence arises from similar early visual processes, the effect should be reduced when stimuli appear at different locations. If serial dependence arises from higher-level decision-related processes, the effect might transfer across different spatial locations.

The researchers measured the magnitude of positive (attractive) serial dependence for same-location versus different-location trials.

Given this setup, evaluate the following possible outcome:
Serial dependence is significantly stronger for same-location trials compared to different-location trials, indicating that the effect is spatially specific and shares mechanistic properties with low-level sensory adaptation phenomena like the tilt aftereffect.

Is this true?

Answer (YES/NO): YES